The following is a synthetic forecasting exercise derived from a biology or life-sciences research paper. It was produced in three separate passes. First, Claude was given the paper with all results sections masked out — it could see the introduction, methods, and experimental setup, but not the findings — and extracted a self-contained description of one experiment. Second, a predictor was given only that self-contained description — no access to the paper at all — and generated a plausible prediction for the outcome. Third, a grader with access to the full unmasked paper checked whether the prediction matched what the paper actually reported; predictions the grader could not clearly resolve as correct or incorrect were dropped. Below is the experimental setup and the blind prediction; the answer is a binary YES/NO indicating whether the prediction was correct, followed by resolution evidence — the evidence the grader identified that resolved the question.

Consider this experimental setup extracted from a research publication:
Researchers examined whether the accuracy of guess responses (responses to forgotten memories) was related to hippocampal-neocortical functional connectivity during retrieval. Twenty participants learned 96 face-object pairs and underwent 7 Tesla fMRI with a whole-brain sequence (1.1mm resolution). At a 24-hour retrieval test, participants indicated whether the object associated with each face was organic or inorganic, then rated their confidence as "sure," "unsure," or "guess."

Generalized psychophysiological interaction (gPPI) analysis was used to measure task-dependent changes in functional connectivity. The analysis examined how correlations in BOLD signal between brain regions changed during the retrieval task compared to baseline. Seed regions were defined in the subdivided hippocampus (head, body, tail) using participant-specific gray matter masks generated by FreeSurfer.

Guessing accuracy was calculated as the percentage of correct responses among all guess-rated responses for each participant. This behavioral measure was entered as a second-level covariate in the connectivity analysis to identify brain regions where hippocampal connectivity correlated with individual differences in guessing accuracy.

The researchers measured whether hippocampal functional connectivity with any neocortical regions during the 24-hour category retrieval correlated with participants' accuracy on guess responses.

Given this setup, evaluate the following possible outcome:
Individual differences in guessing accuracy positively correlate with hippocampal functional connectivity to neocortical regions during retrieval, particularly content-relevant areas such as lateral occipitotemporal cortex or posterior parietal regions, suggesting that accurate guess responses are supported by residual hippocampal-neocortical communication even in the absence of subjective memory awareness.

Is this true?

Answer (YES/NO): NO